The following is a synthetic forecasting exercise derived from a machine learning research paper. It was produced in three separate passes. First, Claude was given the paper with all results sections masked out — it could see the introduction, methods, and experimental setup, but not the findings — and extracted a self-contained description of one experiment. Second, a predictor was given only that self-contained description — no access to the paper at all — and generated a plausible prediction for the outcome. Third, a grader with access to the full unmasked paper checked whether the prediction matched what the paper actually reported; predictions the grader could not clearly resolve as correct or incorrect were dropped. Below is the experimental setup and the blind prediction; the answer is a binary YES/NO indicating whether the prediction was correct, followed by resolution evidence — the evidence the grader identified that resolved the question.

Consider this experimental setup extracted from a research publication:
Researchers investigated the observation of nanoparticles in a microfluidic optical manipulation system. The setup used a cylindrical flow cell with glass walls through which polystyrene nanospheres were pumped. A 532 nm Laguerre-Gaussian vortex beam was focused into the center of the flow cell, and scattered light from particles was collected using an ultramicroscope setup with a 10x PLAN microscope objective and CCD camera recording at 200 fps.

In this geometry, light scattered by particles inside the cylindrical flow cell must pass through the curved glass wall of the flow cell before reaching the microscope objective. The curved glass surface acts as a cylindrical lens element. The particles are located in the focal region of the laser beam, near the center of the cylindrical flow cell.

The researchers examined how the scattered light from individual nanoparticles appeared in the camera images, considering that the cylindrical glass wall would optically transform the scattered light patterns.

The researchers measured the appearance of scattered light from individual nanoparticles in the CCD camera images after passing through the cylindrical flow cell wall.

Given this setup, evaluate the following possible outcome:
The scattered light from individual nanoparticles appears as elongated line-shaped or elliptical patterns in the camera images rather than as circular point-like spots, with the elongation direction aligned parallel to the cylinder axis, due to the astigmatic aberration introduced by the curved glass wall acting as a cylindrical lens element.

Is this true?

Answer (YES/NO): YES